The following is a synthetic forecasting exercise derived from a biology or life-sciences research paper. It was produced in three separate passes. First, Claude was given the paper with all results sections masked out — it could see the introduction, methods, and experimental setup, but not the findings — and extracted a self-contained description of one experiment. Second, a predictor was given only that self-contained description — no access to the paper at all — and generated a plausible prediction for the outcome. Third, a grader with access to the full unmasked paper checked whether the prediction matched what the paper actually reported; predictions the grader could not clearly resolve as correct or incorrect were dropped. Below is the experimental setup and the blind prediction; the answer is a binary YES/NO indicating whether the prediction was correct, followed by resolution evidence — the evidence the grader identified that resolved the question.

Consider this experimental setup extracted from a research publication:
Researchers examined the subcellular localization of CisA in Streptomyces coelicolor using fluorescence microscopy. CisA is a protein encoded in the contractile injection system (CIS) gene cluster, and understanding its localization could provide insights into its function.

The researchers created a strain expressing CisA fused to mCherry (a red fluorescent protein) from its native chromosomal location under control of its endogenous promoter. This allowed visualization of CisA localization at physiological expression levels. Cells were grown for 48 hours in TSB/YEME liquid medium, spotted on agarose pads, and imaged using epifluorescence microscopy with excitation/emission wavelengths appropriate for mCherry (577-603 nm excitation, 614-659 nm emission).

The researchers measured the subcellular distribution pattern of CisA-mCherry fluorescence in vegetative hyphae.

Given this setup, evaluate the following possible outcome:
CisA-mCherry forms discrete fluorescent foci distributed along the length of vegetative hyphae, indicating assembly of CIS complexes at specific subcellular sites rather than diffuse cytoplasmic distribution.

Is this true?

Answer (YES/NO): NO